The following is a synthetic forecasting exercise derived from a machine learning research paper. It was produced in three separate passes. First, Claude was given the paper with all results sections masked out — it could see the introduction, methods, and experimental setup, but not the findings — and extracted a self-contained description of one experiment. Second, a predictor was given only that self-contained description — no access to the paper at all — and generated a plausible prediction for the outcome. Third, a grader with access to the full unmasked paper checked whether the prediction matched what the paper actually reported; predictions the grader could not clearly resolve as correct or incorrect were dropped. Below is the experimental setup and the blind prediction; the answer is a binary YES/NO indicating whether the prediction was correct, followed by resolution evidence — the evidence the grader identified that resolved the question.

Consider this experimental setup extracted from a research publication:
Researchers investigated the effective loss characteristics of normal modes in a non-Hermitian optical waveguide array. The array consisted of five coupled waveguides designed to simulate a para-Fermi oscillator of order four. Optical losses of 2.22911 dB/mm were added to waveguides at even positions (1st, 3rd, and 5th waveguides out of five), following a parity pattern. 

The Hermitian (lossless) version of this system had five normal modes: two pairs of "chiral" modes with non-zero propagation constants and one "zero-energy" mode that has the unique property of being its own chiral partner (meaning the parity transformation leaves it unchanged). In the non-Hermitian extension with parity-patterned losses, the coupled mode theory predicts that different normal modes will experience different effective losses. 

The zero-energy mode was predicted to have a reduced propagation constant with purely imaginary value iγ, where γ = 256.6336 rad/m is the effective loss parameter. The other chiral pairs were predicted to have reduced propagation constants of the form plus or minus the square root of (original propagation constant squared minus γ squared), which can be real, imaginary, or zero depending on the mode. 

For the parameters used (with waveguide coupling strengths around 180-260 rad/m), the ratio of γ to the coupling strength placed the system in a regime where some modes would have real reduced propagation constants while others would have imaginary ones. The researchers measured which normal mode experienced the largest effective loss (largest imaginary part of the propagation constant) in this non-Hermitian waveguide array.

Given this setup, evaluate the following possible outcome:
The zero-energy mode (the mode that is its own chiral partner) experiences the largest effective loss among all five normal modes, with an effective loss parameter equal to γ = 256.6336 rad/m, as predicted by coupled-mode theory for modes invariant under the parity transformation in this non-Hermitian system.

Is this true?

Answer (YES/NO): YES